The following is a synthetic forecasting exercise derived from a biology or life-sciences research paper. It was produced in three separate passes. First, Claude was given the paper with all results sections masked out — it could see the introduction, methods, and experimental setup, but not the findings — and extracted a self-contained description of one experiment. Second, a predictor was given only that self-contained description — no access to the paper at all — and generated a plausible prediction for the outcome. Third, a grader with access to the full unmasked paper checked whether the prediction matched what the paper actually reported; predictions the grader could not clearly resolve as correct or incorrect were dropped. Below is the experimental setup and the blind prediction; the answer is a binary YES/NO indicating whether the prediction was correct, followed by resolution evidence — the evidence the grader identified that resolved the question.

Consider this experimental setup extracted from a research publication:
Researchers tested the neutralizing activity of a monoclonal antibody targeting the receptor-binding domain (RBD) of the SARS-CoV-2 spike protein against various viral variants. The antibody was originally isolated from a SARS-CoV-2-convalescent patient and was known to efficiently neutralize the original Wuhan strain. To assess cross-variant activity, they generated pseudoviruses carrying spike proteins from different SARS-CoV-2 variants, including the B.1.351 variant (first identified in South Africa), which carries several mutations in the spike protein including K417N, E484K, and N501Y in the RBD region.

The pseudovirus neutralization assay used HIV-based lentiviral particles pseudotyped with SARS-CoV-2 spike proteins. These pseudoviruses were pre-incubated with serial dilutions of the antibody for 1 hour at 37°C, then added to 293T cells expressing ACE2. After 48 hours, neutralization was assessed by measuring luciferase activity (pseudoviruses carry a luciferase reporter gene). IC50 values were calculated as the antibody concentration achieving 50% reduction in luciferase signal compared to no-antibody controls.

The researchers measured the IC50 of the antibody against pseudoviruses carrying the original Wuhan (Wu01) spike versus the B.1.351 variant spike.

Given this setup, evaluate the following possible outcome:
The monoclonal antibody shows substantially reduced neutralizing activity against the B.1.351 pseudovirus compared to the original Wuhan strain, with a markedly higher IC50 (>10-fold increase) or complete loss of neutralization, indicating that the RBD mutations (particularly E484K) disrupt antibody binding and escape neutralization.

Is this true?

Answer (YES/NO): YES